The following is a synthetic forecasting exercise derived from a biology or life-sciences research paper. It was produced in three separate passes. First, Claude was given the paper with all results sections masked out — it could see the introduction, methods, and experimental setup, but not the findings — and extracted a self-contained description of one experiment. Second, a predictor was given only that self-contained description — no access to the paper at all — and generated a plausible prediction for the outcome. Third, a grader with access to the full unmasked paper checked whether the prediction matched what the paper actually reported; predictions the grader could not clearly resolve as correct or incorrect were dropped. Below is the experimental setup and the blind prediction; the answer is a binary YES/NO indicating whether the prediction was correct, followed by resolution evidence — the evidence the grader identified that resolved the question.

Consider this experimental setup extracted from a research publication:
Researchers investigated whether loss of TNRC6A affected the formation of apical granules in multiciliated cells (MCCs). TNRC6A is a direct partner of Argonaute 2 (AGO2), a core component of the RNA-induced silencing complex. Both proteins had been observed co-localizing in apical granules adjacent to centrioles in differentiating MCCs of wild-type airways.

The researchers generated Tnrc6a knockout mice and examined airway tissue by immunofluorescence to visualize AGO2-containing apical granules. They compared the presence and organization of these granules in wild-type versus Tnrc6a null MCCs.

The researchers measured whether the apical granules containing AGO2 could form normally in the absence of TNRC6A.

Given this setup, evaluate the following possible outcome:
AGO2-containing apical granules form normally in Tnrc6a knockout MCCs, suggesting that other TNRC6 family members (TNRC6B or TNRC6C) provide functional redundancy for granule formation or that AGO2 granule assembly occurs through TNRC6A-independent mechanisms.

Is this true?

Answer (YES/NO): NO